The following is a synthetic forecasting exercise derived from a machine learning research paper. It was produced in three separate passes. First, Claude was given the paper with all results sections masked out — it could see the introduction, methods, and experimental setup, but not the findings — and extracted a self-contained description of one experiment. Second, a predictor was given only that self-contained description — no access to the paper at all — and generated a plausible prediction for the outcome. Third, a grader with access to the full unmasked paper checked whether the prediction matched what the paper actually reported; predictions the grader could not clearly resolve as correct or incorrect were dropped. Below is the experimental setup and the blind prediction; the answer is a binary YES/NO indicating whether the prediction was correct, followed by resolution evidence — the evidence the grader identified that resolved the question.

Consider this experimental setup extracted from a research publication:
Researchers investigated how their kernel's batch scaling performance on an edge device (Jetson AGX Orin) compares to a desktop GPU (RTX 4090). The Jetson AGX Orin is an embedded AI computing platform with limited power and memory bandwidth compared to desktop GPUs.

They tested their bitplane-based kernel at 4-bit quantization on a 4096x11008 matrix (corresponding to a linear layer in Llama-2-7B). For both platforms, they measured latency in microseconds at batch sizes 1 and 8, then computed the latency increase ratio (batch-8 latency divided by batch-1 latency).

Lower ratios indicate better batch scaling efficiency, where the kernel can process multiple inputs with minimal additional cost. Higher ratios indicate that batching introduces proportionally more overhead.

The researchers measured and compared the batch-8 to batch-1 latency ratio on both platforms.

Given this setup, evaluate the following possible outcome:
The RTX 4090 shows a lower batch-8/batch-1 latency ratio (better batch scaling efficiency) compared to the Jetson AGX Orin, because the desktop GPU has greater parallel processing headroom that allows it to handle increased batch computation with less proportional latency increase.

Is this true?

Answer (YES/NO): YES